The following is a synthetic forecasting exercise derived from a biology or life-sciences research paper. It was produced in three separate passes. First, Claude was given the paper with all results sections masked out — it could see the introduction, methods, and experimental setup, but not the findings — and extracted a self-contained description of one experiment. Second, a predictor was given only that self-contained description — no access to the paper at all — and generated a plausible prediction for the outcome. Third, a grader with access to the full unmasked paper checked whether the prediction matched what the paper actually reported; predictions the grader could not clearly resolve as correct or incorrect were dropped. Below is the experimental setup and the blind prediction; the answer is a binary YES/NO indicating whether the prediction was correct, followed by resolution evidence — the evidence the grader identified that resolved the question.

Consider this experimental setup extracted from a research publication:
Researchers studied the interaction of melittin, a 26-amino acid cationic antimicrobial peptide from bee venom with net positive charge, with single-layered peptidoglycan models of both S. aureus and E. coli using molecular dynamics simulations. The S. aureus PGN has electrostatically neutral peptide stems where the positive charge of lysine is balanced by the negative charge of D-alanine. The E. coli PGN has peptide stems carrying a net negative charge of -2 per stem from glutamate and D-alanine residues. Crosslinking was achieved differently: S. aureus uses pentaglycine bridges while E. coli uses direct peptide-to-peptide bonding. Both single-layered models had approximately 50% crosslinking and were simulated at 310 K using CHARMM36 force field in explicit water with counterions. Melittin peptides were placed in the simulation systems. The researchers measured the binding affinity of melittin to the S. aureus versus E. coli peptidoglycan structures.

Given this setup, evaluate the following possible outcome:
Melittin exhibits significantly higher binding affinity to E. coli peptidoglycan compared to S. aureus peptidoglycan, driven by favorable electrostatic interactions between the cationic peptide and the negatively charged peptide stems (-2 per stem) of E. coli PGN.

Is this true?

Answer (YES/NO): YES